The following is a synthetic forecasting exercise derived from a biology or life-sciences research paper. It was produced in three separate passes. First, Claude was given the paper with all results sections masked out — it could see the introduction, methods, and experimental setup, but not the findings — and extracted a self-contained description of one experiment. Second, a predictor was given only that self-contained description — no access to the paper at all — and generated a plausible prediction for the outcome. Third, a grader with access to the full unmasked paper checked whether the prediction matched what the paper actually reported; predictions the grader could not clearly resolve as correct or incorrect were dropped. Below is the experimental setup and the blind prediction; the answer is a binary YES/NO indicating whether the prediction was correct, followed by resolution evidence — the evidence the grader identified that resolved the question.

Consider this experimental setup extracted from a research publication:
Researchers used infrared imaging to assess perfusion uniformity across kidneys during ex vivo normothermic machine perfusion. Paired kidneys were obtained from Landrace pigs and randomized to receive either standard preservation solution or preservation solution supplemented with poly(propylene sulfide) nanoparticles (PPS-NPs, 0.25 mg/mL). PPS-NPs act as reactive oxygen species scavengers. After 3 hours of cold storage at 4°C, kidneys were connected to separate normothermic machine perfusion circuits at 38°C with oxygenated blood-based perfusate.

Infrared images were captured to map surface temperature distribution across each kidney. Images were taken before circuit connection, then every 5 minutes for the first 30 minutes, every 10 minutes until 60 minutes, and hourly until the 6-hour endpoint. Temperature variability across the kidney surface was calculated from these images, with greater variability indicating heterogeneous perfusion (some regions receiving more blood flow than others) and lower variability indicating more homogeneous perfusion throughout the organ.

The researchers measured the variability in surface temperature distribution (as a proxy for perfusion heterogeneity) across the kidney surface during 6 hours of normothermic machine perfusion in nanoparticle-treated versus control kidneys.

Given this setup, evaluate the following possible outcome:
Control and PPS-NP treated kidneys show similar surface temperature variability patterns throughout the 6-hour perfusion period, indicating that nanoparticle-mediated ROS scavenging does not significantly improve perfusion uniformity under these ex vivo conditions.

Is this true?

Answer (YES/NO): NO